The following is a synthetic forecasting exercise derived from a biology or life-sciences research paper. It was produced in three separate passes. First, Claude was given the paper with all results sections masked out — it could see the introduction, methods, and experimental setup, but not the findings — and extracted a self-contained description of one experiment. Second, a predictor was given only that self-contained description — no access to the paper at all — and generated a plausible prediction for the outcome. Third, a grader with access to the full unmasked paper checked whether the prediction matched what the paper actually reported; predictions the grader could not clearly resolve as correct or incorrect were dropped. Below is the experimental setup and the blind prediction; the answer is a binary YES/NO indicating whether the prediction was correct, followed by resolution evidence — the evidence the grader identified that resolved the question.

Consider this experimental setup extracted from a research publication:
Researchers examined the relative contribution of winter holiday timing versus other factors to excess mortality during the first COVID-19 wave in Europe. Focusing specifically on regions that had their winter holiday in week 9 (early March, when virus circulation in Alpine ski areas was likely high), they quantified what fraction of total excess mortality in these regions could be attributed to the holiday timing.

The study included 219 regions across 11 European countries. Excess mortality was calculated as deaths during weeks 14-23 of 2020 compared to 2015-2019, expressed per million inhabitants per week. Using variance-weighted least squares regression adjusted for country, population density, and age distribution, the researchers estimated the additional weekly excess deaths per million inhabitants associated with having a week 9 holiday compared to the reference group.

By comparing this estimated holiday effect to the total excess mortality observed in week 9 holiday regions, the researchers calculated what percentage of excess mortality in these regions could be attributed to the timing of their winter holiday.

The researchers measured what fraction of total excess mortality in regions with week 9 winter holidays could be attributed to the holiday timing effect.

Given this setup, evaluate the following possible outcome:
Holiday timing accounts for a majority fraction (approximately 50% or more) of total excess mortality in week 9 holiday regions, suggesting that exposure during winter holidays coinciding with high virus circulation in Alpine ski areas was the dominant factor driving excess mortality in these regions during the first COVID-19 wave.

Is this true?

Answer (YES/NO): NO